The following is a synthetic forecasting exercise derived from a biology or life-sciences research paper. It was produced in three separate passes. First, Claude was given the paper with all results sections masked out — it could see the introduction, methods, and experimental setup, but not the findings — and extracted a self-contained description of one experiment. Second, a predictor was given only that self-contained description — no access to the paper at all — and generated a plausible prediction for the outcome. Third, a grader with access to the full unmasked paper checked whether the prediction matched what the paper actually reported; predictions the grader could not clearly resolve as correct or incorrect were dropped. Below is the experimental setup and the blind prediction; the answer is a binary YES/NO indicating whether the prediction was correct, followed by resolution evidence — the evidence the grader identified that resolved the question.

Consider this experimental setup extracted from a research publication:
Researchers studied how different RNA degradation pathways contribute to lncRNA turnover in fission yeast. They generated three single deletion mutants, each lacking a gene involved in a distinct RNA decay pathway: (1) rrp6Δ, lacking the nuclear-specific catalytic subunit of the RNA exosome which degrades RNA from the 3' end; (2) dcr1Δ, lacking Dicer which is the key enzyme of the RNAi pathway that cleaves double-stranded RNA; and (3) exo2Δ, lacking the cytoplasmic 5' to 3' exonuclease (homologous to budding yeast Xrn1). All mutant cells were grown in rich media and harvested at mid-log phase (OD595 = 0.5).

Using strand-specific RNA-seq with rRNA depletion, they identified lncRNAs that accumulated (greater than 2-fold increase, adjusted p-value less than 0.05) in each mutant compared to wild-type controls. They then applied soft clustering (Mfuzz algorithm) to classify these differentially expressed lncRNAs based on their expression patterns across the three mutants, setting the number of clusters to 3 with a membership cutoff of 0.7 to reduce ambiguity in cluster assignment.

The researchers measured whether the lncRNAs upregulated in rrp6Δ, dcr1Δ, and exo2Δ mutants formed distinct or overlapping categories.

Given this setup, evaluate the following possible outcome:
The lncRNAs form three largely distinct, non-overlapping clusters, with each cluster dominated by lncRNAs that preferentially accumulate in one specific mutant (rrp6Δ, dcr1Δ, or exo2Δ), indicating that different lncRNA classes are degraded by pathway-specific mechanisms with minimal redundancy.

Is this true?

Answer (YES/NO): NO